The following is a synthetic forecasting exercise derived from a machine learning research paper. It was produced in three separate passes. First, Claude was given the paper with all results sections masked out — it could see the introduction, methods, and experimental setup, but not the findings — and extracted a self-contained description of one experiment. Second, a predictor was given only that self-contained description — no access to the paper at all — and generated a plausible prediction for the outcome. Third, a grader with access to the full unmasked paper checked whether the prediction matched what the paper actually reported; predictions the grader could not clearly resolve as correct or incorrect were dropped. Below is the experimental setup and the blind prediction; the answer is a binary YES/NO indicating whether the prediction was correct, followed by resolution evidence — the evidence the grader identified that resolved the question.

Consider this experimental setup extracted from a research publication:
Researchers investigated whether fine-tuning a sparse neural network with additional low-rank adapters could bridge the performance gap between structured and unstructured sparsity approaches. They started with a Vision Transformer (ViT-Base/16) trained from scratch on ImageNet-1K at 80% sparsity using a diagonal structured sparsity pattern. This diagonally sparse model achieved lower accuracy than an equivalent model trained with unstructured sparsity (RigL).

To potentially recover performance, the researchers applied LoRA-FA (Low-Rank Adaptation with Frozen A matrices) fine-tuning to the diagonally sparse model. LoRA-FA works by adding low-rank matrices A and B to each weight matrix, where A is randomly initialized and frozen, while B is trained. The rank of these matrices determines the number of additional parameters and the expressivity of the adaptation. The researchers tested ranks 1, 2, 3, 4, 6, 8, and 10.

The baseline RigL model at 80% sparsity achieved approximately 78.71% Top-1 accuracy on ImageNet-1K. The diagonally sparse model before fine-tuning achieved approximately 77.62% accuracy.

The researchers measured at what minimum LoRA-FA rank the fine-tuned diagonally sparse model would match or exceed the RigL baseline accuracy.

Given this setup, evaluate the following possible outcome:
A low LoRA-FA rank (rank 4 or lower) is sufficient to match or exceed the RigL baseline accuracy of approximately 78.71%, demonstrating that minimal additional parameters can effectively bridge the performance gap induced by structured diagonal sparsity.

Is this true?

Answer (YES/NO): NO